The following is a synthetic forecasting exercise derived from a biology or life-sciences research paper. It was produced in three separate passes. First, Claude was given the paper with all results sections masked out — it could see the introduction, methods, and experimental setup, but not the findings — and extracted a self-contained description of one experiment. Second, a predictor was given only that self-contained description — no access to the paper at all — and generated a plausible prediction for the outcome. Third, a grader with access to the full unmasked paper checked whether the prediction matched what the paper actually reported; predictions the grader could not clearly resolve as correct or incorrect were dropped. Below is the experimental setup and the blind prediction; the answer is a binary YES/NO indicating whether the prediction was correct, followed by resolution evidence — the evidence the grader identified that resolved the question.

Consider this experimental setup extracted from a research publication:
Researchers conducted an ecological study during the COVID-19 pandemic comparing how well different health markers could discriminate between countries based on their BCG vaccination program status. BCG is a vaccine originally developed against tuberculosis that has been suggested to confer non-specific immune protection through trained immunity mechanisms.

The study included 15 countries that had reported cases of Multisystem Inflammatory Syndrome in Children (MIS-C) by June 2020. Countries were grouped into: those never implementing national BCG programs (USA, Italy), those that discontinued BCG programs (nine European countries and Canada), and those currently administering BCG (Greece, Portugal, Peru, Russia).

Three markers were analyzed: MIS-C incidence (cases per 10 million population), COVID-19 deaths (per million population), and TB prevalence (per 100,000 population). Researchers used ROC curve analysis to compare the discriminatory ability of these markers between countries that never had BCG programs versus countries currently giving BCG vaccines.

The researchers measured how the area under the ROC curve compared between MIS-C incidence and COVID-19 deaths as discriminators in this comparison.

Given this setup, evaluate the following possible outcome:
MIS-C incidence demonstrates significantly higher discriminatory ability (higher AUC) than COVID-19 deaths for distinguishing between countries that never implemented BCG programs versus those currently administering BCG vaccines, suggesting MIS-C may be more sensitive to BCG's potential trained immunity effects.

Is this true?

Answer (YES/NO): NO